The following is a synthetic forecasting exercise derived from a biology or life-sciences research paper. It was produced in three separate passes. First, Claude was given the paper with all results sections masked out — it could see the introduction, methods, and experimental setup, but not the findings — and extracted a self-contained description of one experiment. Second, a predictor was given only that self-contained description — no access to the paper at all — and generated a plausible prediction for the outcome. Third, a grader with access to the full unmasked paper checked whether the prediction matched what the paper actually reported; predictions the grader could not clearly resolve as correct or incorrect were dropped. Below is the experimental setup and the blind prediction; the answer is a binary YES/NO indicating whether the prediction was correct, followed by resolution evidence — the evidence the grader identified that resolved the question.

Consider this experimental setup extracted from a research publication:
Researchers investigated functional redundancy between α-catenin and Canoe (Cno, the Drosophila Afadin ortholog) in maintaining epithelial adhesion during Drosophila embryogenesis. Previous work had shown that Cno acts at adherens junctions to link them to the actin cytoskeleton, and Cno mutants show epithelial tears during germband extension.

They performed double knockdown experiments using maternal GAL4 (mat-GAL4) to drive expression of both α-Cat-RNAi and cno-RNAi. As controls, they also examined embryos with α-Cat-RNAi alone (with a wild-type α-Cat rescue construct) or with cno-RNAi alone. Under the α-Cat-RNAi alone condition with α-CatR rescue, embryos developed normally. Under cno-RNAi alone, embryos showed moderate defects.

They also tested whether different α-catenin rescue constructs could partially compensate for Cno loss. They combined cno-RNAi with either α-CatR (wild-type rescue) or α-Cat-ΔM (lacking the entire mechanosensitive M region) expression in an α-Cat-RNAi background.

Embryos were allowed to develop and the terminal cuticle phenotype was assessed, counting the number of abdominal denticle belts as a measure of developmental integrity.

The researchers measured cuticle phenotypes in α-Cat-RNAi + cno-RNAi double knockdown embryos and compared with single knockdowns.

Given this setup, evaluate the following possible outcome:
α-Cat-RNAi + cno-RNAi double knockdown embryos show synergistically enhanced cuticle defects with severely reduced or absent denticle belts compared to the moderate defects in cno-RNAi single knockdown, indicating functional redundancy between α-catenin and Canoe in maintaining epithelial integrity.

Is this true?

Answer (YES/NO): YES